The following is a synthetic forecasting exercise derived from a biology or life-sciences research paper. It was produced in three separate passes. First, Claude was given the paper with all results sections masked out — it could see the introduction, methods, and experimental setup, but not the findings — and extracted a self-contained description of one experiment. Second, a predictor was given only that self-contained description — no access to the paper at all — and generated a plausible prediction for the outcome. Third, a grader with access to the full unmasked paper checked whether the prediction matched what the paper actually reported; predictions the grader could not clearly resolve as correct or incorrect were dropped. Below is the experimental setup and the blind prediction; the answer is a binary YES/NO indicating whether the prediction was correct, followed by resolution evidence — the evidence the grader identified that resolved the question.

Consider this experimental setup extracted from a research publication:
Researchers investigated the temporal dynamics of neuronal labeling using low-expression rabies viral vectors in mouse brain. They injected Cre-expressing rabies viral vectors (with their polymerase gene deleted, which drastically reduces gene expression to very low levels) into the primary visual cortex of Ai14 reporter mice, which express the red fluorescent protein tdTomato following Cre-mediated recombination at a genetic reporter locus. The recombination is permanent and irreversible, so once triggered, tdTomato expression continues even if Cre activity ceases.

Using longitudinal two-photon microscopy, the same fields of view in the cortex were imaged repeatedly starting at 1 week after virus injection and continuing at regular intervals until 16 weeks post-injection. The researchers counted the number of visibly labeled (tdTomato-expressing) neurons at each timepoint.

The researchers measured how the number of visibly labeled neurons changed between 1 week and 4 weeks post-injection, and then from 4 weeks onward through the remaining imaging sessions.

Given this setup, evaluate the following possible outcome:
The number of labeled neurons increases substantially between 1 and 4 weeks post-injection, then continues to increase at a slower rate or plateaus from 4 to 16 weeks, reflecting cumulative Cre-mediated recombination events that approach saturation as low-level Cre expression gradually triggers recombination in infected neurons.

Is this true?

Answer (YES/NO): YES